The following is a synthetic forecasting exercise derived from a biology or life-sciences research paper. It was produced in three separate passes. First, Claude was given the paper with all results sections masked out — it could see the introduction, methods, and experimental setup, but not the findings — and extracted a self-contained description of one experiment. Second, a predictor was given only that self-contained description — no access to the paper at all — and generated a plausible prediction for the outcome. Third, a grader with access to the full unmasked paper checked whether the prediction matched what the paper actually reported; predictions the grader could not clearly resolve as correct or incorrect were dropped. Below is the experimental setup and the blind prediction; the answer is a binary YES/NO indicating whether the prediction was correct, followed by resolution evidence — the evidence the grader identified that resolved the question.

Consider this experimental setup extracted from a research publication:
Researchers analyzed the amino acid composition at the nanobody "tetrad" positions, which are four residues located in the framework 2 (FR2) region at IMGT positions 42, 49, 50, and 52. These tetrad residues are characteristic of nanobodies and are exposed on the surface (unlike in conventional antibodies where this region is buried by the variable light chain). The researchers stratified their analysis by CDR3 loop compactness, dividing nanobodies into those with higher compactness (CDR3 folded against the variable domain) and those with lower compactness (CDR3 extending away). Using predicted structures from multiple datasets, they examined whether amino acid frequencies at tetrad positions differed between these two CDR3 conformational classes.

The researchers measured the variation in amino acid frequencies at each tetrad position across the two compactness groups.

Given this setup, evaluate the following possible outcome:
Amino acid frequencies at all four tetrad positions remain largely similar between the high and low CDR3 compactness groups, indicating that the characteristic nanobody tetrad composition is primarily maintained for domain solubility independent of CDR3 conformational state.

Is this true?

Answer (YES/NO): NO